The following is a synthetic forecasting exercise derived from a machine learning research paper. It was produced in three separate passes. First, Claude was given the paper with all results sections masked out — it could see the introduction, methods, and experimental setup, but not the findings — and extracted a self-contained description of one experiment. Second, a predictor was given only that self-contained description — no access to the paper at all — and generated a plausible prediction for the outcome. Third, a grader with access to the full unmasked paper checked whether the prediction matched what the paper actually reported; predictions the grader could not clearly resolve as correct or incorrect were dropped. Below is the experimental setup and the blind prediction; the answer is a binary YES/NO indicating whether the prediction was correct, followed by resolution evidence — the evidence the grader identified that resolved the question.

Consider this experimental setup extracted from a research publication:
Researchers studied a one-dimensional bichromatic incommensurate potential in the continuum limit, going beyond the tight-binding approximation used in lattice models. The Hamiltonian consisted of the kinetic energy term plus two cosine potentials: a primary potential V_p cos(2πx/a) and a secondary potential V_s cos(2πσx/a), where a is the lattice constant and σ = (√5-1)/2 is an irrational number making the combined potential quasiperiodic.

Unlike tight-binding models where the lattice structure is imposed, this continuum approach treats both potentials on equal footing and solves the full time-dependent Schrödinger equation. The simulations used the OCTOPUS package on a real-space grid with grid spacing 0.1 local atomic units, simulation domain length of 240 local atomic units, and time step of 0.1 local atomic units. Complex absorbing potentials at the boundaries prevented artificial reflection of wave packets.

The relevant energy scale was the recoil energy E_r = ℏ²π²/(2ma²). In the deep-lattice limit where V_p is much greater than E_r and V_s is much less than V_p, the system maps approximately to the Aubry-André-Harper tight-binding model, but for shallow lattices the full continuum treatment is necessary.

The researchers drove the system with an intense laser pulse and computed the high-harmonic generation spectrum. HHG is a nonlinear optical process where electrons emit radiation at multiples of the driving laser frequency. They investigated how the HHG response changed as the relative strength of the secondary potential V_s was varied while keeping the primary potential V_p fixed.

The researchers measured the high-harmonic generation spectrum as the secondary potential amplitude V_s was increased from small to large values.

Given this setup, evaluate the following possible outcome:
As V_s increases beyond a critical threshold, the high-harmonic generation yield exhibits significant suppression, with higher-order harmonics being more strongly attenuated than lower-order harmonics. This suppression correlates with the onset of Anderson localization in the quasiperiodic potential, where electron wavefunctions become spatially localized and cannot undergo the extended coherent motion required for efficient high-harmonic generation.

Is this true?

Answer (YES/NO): YES